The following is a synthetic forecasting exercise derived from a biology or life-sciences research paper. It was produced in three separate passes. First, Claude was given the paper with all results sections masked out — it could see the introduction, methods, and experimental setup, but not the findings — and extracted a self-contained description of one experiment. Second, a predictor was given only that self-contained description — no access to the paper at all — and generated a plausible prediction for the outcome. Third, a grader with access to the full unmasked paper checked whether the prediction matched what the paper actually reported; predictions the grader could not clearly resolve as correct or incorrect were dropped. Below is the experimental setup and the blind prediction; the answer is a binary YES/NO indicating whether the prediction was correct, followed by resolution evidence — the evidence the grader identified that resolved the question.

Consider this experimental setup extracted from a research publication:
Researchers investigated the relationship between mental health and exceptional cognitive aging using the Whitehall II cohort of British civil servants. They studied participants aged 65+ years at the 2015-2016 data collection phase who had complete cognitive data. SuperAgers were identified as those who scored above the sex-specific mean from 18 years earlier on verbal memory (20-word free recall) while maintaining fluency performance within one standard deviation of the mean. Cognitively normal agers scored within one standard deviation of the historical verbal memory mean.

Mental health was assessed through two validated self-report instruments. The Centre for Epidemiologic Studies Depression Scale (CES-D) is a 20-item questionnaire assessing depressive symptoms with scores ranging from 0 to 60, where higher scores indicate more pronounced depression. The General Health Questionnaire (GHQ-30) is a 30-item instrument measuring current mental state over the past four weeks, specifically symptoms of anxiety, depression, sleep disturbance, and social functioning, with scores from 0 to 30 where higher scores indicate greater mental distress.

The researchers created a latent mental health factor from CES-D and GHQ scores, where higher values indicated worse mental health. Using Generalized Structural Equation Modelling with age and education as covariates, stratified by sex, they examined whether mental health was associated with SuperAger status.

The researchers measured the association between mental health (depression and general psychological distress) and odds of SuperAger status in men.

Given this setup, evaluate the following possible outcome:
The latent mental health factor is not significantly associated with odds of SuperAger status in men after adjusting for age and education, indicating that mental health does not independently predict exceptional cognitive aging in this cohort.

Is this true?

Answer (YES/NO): YES